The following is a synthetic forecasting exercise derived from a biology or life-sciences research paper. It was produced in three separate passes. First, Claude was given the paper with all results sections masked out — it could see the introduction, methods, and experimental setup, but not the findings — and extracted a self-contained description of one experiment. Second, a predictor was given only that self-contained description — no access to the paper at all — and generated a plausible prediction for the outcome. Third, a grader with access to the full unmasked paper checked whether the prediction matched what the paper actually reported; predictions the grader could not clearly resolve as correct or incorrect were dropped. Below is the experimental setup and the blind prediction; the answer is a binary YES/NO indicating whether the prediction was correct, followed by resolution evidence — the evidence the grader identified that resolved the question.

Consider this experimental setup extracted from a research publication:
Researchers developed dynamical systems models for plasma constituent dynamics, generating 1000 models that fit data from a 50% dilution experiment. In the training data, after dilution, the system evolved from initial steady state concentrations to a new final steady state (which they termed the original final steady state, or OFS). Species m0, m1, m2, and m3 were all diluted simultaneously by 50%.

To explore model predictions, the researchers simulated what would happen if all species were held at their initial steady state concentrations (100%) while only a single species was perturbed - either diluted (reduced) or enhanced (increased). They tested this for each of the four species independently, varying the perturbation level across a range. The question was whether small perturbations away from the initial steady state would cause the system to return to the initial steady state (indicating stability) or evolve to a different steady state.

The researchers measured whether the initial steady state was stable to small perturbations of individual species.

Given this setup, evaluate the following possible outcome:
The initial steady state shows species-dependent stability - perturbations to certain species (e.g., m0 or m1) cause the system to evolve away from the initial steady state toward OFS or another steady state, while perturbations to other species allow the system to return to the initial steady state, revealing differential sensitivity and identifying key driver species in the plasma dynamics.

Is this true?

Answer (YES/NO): NO